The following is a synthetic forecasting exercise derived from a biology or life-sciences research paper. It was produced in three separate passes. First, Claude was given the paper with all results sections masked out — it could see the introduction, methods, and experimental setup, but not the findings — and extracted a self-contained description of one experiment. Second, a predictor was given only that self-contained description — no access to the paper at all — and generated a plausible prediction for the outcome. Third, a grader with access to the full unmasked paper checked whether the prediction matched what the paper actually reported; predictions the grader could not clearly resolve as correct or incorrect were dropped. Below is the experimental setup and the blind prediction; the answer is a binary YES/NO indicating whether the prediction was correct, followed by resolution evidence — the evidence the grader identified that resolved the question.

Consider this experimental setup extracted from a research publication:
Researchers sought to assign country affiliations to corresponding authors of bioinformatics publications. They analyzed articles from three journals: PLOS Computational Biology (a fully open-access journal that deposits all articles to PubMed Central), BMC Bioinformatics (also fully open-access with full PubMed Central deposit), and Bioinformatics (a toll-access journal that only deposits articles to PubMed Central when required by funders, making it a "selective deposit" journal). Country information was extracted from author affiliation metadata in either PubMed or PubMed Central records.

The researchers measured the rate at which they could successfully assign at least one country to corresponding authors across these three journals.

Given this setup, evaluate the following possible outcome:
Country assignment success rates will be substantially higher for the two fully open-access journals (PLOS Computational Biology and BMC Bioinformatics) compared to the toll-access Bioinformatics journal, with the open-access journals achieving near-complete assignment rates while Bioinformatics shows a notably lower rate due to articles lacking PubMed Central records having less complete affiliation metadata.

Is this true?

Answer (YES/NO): YES